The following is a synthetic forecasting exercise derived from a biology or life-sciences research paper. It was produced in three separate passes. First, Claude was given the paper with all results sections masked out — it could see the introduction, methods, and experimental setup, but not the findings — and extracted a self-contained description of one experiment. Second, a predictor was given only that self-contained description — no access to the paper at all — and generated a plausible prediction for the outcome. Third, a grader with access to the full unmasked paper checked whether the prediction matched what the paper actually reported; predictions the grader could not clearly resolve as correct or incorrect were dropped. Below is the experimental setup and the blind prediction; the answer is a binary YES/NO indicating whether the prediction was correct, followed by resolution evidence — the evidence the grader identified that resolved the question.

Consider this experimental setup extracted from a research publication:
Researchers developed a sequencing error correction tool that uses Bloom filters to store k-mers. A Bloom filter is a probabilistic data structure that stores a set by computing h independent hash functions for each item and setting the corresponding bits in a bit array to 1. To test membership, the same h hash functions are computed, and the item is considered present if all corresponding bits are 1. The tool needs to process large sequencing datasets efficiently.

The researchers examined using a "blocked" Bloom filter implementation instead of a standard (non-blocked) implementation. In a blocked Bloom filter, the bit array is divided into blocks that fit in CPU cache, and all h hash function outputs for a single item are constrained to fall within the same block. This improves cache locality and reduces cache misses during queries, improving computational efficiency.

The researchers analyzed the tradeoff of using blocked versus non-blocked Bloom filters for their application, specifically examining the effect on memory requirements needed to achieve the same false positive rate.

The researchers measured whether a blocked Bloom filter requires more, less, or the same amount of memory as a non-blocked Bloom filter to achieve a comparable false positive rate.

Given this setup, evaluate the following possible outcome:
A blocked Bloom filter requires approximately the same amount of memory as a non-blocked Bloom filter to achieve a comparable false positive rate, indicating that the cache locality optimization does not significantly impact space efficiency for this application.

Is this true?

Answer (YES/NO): NO